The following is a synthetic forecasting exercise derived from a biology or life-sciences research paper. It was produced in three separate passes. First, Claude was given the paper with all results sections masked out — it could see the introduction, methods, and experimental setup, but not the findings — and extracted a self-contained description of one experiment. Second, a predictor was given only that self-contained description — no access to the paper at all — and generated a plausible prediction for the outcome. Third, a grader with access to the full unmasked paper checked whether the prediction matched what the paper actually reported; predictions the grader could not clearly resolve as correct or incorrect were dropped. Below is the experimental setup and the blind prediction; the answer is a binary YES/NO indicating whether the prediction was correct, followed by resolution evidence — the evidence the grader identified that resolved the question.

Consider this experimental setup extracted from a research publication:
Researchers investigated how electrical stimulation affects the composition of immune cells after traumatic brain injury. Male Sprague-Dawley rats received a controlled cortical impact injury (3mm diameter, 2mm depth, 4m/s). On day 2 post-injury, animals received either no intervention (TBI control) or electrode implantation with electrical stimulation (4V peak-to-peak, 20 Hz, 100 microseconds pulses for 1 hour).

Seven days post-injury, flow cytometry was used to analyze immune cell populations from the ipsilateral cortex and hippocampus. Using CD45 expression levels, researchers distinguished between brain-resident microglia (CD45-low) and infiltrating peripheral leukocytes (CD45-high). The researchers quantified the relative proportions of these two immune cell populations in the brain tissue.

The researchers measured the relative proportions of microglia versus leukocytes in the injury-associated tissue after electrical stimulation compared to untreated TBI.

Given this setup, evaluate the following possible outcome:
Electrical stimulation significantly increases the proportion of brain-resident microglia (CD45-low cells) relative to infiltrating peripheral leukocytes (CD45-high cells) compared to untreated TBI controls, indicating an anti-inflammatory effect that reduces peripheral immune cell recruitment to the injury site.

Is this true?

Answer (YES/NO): YES